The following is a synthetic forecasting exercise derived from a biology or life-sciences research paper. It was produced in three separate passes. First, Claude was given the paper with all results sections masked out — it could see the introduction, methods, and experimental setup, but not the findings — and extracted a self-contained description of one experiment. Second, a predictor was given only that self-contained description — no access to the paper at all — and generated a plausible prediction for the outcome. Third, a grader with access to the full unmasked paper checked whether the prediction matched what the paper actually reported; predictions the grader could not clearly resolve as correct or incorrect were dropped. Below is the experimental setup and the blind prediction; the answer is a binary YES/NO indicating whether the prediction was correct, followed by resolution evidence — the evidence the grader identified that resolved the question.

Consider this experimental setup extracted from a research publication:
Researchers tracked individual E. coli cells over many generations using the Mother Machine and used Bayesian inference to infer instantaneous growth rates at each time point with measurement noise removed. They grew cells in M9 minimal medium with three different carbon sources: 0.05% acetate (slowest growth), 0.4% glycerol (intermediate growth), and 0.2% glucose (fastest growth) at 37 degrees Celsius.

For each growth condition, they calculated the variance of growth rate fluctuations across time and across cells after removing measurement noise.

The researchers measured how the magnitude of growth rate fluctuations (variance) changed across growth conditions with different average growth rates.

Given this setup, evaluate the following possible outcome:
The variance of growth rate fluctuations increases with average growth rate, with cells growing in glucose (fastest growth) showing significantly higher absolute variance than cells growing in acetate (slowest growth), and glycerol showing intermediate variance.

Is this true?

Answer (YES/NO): NO